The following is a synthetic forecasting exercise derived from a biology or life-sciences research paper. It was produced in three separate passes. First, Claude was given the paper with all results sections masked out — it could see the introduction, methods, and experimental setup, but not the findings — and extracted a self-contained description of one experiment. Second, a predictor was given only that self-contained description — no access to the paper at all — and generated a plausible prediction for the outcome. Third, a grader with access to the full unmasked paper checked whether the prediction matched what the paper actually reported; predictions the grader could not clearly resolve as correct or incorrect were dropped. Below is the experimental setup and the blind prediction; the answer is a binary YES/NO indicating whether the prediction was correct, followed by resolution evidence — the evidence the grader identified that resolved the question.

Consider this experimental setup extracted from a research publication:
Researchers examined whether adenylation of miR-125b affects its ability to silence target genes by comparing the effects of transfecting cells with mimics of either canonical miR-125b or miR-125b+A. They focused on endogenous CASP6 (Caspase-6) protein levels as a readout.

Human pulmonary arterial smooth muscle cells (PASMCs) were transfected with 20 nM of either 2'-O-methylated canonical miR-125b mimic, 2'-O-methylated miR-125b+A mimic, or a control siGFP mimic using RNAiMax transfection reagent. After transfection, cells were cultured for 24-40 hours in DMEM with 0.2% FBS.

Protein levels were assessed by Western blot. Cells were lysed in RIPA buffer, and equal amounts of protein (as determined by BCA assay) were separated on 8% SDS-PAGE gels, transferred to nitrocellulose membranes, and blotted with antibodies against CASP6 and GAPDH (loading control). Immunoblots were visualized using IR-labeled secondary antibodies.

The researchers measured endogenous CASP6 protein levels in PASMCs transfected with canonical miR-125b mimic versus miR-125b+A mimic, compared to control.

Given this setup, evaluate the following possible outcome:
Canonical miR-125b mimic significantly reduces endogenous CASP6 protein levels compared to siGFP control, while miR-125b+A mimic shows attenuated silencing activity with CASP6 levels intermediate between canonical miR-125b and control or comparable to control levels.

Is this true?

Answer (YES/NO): NO